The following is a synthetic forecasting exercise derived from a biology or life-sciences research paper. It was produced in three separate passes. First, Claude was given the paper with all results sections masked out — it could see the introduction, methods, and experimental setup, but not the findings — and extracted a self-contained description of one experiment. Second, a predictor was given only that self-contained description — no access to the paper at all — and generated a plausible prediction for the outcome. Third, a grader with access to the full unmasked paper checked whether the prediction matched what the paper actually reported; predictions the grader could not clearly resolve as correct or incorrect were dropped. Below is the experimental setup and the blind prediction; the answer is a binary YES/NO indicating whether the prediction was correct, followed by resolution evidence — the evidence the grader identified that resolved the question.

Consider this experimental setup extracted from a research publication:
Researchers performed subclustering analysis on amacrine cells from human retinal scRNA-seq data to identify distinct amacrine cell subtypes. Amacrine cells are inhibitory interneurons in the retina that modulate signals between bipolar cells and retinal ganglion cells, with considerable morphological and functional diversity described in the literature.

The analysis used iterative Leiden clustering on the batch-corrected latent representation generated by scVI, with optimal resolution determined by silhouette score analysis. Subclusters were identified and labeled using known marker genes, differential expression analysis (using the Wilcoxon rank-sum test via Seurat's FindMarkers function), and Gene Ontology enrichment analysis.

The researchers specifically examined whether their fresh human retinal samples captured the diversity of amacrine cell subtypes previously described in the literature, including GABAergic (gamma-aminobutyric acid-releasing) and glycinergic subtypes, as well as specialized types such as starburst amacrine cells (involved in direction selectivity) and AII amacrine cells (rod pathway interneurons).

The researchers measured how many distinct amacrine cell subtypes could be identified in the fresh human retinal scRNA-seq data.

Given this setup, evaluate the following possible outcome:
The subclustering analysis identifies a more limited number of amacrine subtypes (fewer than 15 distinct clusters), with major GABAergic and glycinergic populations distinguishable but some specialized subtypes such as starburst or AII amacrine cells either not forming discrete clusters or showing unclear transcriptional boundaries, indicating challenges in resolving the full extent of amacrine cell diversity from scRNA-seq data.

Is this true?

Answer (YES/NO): YES